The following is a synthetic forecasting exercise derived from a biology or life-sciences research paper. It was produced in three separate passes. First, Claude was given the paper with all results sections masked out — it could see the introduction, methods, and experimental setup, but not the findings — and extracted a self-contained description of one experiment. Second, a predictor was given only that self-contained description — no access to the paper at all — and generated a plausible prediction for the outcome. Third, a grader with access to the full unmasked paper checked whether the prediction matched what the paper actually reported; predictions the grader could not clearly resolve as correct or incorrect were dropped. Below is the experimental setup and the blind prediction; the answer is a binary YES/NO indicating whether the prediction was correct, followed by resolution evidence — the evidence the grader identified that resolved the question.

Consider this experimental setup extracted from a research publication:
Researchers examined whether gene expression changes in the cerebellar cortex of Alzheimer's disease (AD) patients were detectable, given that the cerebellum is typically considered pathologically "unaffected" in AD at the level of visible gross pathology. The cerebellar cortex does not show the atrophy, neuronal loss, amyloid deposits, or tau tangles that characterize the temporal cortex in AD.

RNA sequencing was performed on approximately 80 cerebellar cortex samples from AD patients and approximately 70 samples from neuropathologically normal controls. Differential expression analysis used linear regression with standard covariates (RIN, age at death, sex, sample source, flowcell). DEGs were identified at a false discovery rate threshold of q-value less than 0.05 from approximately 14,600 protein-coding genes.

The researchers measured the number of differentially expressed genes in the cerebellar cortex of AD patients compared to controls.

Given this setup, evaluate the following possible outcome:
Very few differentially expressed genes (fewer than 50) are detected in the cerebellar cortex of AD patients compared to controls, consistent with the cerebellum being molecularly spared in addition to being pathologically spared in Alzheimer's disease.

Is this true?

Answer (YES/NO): NO